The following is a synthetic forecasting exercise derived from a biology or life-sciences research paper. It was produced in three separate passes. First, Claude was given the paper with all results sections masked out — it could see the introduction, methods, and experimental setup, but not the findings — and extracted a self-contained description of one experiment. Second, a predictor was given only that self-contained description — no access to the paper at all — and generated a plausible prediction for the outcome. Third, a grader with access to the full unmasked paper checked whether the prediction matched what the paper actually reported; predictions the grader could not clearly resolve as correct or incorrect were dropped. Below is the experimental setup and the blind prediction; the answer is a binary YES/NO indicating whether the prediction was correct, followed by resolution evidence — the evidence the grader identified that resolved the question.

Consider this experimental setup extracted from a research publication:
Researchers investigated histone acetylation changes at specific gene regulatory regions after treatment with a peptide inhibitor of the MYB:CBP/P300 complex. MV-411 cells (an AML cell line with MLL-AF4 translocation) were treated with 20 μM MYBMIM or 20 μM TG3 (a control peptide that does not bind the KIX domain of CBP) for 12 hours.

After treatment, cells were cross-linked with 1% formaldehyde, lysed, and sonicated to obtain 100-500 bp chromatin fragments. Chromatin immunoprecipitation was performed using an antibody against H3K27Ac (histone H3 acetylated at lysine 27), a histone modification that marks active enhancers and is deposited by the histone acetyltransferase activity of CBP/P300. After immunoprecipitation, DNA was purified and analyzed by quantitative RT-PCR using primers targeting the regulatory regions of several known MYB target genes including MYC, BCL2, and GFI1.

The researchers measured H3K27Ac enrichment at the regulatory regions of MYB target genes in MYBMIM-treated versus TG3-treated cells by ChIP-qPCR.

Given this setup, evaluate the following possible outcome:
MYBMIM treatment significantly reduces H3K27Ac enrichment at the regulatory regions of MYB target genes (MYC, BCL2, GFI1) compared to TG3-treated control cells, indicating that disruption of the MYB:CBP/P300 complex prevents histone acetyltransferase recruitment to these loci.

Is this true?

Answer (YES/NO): YES